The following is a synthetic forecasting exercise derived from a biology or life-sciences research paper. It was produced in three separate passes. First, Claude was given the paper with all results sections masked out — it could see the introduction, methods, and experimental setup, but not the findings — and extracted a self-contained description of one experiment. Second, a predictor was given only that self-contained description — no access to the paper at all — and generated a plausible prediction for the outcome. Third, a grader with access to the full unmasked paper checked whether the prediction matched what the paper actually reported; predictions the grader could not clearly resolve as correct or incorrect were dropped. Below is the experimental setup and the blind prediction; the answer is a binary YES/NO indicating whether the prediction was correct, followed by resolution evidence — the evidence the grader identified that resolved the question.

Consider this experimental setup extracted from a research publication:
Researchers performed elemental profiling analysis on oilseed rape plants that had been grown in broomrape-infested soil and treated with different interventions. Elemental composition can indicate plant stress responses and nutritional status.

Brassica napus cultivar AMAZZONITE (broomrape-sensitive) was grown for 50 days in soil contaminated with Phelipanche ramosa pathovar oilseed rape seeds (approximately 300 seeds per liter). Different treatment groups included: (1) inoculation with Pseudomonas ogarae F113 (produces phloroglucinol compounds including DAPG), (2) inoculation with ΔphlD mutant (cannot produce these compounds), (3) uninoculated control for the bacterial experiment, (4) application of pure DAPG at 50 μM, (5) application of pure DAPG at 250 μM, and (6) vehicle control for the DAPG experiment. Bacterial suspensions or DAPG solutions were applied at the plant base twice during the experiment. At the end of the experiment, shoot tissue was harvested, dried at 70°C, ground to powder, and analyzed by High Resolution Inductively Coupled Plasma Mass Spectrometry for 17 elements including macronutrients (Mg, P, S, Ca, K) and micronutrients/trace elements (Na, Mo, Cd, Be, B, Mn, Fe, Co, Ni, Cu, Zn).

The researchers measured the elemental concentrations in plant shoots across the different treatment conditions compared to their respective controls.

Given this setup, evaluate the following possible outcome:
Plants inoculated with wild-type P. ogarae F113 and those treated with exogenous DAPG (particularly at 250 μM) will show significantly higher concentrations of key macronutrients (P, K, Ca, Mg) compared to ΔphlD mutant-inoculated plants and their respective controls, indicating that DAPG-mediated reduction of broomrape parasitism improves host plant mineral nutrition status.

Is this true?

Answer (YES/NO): NO